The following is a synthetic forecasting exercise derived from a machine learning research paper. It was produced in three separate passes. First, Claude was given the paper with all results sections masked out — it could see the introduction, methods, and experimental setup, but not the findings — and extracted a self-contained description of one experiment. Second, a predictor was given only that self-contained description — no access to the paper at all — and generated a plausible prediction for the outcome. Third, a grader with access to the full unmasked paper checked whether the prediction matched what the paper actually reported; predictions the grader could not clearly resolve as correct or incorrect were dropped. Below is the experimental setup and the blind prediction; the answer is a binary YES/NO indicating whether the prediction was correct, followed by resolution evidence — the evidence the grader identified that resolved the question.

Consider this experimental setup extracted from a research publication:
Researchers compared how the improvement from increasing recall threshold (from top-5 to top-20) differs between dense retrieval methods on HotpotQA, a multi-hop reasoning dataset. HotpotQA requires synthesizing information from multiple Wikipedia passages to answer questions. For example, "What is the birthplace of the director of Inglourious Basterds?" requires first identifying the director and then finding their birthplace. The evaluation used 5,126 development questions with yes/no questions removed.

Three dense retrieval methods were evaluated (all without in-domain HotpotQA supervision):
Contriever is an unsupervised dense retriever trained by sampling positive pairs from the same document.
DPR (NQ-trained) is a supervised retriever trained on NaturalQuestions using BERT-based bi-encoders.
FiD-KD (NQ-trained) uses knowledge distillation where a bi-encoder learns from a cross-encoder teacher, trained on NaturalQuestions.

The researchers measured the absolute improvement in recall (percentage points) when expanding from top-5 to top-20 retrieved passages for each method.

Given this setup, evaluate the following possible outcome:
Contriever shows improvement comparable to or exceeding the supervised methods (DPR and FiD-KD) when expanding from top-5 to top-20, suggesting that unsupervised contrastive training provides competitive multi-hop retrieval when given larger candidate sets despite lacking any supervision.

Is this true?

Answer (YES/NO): YES